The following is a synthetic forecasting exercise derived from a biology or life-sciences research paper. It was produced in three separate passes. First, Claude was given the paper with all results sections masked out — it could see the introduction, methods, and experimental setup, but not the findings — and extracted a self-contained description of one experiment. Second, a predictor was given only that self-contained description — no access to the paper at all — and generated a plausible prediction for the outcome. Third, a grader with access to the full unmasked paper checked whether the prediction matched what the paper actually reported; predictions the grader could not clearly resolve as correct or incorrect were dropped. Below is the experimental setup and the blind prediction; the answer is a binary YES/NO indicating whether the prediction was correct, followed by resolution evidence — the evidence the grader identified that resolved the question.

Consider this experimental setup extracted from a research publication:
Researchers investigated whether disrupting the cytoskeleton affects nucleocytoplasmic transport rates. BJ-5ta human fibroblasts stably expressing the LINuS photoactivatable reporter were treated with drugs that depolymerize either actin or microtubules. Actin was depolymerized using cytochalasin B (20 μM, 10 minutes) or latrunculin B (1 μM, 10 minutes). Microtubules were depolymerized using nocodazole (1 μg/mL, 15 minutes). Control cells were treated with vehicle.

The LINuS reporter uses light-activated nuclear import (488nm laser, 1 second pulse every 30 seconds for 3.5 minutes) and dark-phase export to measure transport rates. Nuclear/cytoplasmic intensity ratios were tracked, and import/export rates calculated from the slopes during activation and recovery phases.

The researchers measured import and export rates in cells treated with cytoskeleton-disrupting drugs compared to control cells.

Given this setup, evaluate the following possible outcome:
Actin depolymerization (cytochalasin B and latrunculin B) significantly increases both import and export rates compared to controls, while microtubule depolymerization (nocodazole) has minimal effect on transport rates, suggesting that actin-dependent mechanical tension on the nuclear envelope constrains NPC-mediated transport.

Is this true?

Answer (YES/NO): NO